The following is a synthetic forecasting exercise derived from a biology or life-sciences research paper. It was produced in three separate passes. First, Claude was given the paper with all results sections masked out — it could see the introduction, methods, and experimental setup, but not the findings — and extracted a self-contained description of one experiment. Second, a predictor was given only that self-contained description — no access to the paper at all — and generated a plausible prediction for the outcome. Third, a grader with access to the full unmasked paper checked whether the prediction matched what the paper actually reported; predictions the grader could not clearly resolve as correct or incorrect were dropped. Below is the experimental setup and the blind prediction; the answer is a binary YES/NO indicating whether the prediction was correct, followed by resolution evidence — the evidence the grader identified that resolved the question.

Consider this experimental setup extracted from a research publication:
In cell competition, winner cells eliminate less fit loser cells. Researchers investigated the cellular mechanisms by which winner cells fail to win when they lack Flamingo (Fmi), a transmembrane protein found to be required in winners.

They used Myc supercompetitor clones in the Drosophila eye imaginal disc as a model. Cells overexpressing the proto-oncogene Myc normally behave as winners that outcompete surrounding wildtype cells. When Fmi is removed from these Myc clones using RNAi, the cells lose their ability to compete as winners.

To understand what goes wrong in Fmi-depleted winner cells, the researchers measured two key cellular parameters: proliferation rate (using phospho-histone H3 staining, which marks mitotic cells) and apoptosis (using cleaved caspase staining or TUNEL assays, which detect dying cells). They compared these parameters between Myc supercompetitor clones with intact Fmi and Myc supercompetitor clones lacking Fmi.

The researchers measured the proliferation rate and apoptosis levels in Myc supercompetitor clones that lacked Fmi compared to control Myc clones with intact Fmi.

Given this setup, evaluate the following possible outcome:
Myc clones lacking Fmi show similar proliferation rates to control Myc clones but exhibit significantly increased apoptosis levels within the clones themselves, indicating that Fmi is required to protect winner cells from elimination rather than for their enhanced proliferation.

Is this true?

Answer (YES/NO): NO